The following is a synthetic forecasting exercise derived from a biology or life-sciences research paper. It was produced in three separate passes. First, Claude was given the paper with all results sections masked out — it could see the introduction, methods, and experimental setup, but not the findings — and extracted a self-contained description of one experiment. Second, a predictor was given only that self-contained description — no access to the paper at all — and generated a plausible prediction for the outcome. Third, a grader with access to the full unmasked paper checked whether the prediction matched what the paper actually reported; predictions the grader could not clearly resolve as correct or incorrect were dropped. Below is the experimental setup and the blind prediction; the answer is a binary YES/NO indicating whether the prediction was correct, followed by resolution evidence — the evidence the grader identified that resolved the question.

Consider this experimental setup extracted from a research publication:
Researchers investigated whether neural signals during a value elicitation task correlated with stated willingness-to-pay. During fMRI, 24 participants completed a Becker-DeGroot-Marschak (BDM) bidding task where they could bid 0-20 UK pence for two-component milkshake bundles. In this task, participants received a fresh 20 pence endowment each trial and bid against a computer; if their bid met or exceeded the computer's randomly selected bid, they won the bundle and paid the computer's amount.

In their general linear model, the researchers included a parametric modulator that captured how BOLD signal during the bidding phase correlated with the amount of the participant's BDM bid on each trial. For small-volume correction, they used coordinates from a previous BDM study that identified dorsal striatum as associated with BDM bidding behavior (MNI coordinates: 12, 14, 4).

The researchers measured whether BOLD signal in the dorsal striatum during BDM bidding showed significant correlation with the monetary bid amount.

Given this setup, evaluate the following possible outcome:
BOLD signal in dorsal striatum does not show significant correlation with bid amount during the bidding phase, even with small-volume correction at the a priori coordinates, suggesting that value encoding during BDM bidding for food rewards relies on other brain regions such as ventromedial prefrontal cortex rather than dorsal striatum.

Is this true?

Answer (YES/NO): NO